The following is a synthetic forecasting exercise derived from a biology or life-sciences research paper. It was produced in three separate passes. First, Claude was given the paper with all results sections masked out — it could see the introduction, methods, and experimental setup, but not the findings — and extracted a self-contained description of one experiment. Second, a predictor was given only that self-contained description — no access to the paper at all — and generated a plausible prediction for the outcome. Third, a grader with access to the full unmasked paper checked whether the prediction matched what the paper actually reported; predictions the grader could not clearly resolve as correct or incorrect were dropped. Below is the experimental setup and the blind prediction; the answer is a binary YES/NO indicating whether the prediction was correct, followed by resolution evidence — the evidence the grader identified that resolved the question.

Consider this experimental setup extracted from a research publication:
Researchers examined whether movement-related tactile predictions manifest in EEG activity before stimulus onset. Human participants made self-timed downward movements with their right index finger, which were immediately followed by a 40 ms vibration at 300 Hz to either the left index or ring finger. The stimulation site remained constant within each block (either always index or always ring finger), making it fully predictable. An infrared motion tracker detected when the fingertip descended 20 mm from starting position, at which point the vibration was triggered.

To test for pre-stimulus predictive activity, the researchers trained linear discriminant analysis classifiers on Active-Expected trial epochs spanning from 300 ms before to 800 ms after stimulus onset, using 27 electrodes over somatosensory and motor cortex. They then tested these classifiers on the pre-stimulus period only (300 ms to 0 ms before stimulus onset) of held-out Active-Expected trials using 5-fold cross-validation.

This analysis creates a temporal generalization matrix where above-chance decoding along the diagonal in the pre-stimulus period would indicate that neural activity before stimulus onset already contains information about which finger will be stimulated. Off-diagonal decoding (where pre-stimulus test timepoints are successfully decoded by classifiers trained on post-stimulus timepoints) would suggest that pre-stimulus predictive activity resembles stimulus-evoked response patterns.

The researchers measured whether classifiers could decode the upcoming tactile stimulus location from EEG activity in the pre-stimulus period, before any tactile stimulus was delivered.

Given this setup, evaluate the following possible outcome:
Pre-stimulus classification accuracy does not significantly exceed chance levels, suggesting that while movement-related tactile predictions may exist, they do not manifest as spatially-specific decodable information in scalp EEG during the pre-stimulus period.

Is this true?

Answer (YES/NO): NO